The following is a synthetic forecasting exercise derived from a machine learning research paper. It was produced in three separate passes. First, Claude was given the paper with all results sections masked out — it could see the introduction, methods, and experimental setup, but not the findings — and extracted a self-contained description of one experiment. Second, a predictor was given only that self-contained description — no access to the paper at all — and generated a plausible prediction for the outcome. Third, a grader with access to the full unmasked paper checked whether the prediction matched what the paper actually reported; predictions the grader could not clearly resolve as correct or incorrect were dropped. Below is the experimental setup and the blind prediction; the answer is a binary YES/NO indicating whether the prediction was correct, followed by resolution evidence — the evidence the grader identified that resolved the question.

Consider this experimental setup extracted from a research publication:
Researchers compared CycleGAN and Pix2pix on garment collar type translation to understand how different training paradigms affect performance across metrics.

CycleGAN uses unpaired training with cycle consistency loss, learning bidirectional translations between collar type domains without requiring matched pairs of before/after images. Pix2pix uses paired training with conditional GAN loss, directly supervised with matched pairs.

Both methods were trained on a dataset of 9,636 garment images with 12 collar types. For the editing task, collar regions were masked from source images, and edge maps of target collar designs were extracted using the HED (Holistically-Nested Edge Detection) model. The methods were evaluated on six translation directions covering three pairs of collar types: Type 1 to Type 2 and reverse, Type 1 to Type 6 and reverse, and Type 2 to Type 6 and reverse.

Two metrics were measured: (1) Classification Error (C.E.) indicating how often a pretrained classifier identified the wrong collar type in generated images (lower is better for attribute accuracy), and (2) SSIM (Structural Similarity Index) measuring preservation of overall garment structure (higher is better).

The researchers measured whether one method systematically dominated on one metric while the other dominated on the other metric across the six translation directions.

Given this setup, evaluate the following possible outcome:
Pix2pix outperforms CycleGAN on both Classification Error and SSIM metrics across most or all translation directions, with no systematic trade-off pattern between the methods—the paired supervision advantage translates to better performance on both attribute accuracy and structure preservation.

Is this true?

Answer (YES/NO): NO